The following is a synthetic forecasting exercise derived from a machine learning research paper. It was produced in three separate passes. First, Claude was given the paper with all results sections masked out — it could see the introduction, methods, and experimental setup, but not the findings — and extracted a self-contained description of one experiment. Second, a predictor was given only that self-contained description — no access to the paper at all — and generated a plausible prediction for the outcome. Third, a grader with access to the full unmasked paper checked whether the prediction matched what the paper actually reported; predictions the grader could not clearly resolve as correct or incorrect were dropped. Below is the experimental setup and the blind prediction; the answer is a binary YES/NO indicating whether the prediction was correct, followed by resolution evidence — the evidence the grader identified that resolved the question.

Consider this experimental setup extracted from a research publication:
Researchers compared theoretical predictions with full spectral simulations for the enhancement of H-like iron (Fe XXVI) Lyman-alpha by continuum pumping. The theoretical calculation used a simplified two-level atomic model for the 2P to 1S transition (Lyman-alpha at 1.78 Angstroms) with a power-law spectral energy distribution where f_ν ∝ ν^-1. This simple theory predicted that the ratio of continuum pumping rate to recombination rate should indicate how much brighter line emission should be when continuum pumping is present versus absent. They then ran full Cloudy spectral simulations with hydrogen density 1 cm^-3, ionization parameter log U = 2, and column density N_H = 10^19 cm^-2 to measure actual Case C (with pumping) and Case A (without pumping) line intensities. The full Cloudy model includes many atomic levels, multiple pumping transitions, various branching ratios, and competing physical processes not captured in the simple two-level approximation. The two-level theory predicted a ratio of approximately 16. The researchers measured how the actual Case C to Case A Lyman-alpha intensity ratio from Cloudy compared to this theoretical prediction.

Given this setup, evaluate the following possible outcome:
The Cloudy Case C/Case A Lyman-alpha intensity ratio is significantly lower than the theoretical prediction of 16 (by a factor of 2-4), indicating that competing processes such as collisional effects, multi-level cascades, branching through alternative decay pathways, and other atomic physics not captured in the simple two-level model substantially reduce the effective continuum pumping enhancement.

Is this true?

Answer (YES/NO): NO